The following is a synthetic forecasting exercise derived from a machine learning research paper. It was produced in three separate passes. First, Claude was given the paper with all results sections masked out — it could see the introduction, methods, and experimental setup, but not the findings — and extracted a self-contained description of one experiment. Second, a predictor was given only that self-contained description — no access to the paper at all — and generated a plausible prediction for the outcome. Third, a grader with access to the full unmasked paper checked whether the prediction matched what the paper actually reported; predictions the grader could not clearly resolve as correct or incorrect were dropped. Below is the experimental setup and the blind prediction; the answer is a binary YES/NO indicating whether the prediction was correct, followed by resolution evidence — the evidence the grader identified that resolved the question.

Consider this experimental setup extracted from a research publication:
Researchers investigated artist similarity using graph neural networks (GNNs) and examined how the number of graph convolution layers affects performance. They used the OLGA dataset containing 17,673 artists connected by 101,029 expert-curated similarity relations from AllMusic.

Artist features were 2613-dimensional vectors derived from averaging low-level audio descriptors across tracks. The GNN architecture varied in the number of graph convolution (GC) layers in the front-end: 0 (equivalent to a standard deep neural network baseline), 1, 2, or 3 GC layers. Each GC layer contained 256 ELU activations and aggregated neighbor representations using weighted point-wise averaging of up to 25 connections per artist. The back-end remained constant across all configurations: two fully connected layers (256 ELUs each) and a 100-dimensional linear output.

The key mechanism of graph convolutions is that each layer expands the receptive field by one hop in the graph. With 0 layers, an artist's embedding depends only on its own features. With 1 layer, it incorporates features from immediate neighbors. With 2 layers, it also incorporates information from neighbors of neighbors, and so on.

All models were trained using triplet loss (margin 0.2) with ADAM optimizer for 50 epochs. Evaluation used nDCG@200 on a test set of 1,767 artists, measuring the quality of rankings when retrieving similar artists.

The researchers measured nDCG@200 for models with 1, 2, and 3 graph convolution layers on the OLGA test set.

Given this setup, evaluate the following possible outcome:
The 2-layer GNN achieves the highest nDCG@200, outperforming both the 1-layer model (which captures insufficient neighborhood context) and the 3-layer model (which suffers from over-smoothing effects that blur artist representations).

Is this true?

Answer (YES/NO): NO